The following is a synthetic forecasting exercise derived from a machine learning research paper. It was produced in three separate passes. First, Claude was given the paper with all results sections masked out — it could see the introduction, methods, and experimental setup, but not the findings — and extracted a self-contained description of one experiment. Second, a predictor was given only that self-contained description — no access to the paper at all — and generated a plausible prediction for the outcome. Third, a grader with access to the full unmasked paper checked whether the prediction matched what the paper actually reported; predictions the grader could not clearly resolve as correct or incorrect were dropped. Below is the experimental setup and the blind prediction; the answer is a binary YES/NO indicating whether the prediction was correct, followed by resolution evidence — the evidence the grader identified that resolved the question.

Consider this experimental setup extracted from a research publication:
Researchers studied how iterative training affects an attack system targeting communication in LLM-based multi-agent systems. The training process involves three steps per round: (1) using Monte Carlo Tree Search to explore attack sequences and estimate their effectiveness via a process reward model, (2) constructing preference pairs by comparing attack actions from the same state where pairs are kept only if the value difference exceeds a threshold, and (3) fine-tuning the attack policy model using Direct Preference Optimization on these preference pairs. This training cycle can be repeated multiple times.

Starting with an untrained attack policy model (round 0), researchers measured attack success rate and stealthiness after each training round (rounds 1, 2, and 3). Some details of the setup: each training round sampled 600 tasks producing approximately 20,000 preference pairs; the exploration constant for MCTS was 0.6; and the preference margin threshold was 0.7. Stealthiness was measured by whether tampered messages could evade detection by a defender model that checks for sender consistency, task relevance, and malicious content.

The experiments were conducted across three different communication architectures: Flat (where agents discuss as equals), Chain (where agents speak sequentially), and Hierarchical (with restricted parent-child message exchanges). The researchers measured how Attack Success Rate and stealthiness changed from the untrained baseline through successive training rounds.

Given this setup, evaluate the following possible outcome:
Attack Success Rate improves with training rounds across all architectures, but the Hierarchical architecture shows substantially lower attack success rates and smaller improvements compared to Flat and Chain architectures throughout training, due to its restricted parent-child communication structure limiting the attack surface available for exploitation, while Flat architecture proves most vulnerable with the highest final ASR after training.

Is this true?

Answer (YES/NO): NO